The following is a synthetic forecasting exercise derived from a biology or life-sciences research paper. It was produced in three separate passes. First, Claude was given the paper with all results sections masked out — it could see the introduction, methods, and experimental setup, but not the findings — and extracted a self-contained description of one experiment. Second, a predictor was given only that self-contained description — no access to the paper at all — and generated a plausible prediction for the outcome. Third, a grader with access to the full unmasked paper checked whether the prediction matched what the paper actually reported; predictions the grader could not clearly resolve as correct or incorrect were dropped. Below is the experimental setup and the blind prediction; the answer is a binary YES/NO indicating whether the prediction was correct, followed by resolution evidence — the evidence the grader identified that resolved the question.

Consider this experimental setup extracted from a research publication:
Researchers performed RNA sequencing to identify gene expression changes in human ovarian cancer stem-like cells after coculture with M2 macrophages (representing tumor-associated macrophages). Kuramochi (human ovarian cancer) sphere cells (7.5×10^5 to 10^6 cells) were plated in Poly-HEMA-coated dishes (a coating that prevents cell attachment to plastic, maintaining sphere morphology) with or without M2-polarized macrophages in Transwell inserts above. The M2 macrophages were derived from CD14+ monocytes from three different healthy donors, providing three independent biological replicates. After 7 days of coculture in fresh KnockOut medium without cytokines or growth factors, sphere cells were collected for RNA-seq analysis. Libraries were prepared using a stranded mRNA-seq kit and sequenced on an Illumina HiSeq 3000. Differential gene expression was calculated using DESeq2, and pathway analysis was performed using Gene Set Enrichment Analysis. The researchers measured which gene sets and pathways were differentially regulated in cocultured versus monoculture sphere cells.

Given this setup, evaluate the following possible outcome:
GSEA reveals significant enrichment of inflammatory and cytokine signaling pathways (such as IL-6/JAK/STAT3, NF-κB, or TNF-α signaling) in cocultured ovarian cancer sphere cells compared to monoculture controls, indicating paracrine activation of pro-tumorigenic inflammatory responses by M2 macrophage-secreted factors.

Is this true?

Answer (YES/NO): YES